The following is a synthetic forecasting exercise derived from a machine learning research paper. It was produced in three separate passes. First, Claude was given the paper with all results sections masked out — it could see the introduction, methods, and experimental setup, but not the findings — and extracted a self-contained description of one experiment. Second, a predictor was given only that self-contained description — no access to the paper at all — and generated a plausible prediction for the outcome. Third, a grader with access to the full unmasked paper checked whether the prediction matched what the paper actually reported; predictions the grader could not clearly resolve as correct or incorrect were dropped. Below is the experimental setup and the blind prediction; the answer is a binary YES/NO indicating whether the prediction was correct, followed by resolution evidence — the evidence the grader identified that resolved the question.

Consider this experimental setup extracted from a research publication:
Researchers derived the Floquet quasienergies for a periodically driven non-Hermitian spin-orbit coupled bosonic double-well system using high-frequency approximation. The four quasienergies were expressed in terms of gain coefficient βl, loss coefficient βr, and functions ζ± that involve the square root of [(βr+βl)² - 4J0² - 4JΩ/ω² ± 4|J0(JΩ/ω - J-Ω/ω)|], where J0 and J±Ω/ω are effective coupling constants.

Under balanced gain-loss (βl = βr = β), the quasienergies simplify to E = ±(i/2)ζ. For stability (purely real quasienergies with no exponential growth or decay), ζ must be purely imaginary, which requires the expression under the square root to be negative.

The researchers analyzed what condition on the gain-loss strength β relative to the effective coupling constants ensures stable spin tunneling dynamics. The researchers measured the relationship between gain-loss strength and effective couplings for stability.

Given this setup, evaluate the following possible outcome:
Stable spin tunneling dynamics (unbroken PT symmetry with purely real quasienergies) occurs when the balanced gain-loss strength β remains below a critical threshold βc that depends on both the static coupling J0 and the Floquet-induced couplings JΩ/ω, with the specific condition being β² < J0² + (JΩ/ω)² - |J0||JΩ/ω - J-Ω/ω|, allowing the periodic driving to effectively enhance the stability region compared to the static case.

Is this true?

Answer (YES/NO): YES